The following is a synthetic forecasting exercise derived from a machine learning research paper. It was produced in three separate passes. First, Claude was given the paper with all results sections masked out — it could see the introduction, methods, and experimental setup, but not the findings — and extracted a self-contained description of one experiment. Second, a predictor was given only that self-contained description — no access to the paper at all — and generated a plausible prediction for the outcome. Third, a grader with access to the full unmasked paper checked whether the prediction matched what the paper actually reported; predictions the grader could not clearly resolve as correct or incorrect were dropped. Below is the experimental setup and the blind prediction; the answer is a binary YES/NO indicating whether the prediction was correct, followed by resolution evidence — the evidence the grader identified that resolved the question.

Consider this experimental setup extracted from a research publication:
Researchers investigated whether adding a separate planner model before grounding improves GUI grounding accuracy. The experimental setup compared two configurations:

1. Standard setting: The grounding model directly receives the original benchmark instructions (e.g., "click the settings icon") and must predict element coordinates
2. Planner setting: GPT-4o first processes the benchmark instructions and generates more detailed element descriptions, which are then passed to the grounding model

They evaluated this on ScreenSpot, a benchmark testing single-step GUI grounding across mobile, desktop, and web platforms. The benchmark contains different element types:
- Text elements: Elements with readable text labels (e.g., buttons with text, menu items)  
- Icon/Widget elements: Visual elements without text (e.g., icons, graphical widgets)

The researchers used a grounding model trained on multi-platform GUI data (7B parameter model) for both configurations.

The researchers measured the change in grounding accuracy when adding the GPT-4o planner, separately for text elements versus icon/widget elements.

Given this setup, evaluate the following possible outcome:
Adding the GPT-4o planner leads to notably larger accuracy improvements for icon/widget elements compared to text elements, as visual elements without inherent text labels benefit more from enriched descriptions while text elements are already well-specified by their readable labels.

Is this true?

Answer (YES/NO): YES